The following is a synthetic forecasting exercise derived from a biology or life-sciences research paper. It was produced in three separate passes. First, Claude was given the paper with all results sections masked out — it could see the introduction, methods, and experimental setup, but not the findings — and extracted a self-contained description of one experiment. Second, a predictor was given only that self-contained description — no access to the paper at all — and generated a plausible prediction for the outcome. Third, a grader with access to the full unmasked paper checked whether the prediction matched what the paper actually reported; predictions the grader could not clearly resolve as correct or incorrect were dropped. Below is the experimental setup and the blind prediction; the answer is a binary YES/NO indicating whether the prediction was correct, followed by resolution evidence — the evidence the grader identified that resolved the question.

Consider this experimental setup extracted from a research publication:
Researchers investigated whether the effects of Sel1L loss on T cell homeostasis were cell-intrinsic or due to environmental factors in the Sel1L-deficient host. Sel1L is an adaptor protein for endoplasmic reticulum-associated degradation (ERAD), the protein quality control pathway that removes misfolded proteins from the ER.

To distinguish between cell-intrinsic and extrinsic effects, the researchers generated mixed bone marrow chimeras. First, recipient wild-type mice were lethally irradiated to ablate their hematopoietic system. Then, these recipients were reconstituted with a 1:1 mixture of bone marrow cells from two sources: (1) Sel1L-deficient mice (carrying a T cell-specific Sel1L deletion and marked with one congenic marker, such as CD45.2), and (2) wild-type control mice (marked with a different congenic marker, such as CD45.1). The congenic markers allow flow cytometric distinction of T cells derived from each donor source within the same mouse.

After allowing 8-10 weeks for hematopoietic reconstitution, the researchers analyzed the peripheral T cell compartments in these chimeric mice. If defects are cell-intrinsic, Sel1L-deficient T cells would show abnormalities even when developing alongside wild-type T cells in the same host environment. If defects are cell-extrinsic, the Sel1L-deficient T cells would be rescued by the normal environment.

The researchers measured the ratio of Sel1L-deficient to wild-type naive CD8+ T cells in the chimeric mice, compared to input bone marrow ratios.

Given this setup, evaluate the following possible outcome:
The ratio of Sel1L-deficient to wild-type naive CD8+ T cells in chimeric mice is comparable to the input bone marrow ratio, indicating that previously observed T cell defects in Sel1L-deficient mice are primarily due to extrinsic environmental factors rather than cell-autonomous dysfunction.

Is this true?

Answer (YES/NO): NO